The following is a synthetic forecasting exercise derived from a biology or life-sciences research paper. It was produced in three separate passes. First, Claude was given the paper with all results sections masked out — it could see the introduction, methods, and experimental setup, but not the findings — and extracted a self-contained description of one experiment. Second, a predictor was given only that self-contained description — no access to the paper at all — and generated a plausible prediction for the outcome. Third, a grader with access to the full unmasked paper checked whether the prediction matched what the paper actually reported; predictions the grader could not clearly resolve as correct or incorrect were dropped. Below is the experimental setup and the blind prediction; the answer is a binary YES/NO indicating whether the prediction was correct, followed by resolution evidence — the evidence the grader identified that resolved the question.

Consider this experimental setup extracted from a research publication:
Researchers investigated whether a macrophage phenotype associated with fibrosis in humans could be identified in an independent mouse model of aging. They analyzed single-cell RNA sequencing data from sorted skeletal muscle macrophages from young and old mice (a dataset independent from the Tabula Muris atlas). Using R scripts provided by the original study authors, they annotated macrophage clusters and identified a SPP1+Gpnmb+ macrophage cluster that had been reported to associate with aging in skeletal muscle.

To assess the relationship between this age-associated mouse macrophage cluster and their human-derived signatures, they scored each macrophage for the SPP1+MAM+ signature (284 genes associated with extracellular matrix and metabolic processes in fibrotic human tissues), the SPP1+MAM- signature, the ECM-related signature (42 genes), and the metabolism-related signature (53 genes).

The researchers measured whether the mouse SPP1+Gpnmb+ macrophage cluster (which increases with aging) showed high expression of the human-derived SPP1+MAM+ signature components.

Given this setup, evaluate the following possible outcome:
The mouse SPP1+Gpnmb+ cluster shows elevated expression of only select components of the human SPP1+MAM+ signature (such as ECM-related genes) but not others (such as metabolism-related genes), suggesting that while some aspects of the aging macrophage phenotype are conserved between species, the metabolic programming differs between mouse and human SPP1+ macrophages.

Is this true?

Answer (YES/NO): NO